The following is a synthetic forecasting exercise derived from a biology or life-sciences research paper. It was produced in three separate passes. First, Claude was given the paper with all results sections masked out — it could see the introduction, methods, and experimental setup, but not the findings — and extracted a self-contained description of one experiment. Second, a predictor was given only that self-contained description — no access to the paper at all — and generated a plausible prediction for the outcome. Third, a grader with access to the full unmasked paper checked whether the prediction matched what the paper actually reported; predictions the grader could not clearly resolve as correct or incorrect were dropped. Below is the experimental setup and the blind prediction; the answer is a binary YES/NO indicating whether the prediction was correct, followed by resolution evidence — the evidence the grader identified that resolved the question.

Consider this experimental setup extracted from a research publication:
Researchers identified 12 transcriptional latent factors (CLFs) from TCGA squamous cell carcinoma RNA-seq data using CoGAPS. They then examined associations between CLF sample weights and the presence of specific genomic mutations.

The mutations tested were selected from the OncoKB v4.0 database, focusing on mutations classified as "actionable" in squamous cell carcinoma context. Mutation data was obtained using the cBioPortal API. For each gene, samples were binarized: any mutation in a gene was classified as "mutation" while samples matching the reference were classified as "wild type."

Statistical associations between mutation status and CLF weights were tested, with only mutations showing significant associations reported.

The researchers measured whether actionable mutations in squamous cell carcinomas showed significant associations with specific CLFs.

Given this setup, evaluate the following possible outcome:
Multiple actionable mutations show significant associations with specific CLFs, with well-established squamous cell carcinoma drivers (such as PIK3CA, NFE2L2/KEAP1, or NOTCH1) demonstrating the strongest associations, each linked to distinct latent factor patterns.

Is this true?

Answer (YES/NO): NO